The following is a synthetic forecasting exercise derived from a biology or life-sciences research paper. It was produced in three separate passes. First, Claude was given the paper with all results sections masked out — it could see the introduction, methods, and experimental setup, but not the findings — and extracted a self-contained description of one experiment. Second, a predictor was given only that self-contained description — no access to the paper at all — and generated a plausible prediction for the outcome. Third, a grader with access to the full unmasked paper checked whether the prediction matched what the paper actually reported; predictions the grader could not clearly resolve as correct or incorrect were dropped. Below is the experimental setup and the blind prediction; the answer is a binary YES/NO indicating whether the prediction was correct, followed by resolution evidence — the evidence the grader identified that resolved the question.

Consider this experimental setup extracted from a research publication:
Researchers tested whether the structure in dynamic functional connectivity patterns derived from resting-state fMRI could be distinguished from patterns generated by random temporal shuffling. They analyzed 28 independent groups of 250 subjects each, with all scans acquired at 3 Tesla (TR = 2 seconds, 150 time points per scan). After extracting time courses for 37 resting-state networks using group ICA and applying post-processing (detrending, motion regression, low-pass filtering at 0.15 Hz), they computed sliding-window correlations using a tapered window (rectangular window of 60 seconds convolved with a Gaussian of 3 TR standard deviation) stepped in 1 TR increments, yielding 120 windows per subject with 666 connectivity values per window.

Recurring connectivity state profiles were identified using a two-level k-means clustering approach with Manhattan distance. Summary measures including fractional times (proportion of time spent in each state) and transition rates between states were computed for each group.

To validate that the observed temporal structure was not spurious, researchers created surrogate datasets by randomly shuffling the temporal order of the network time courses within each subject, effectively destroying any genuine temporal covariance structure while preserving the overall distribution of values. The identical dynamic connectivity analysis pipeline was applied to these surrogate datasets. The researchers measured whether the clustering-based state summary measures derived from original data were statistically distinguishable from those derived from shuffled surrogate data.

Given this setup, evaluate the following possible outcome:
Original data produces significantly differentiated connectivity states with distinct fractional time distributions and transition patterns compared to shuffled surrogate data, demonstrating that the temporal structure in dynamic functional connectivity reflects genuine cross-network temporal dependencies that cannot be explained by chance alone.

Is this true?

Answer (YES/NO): NO